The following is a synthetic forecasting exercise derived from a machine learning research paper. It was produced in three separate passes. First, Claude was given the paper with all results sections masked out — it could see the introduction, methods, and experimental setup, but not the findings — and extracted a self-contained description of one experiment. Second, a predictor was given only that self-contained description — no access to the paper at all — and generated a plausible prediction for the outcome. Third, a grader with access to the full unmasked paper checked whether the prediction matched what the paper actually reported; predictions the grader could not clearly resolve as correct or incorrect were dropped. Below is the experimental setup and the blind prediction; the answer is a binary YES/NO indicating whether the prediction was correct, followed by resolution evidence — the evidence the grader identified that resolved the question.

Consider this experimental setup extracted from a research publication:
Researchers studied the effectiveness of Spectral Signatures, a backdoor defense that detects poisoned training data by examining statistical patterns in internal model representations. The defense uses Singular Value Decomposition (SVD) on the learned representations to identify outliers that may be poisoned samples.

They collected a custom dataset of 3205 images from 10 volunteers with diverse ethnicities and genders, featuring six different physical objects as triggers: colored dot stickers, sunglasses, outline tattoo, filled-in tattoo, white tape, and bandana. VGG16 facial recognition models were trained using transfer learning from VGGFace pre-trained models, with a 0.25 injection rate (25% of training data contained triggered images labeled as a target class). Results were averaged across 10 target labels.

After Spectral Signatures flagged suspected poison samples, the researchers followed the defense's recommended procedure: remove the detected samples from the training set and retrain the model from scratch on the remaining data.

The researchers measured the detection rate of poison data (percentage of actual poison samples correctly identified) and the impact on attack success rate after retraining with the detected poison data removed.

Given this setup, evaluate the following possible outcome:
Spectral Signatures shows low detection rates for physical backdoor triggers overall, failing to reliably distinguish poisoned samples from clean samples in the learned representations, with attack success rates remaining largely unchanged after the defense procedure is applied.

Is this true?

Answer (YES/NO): YES